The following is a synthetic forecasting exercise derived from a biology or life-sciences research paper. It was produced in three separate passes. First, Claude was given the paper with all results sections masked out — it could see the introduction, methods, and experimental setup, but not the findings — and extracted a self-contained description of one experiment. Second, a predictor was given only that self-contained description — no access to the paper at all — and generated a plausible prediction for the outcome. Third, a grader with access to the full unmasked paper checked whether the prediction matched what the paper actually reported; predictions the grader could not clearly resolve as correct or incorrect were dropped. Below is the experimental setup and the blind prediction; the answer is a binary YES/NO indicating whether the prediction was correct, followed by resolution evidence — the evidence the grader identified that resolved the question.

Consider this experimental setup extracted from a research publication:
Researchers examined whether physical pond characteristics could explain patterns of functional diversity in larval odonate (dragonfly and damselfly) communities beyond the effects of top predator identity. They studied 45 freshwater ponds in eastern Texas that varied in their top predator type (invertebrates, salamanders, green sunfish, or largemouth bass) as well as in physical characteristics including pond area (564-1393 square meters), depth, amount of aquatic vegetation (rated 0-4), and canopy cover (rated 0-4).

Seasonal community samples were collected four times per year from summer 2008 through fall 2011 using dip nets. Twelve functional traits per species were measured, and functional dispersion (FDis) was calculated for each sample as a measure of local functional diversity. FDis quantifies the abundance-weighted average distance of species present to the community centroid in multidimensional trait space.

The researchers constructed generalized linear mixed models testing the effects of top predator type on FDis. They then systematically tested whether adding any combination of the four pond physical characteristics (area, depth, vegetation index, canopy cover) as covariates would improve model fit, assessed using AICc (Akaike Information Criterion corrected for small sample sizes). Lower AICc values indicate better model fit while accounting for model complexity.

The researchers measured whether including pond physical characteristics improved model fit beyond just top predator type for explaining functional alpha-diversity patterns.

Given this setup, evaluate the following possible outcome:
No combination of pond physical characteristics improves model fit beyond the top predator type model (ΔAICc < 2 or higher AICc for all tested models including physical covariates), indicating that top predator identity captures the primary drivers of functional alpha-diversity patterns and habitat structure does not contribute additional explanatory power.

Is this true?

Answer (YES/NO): YES